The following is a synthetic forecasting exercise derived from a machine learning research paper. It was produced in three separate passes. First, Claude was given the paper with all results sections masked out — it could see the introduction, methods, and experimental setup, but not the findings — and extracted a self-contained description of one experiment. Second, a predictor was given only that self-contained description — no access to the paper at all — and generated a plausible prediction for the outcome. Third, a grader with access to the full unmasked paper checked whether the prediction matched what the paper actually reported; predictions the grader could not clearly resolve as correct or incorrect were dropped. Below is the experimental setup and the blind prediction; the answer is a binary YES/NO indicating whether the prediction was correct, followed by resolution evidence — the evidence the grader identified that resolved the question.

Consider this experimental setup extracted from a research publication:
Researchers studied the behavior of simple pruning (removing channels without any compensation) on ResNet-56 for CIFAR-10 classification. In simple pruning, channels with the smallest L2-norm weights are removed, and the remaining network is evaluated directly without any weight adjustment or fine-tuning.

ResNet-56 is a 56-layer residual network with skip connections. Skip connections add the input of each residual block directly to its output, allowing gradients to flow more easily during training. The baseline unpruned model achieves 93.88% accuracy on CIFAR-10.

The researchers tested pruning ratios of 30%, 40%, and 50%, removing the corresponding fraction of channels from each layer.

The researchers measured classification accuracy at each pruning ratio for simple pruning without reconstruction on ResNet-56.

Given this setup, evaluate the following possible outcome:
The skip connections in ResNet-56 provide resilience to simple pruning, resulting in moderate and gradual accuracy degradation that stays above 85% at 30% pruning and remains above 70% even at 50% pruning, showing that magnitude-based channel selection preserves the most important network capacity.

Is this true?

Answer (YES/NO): NO